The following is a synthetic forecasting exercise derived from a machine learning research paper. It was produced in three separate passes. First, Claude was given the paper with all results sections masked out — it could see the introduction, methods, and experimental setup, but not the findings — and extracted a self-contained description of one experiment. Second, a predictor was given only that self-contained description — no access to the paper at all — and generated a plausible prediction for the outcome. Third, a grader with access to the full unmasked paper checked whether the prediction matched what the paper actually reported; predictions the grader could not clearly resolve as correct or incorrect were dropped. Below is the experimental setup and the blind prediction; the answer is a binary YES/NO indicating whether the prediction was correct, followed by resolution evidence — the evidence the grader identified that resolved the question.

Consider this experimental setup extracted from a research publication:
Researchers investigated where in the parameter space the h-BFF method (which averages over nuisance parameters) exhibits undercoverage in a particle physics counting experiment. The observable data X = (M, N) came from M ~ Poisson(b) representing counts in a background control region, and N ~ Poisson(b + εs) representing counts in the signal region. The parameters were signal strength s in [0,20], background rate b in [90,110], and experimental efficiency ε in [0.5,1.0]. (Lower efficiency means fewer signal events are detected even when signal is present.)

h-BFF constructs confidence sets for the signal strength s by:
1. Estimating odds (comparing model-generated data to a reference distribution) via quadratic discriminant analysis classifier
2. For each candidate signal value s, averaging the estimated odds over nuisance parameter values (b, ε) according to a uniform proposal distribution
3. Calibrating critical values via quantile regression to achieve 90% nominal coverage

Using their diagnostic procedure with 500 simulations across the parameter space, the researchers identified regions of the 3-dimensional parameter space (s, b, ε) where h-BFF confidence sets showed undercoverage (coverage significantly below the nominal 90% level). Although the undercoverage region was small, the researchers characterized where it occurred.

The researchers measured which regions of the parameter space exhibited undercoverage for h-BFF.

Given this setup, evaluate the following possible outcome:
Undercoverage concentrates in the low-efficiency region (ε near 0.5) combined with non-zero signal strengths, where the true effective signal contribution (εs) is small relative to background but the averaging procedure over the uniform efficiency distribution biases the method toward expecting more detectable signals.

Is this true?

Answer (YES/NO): NO